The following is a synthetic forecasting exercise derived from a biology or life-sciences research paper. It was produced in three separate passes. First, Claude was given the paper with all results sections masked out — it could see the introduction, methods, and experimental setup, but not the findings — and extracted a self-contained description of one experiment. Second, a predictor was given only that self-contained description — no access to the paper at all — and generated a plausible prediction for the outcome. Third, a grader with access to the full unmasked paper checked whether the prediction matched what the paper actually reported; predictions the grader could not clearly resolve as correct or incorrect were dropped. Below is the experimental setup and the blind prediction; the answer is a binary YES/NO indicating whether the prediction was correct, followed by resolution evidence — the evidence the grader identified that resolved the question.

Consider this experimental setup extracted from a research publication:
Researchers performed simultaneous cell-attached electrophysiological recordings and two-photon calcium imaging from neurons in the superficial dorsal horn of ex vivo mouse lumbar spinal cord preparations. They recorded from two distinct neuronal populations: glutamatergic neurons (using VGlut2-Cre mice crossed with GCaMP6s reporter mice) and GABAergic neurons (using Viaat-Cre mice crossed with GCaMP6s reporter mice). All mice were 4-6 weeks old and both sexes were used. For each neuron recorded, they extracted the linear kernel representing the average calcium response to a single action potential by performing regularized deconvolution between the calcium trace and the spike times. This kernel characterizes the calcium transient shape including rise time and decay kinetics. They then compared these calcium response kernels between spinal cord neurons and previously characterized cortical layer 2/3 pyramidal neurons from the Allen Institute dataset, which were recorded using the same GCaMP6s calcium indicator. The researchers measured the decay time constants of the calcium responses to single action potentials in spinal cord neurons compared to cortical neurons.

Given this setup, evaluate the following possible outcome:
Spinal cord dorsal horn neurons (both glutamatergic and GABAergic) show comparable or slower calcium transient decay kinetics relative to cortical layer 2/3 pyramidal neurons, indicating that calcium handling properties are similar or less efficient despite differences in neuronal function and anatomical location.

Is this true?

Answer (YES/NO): YES